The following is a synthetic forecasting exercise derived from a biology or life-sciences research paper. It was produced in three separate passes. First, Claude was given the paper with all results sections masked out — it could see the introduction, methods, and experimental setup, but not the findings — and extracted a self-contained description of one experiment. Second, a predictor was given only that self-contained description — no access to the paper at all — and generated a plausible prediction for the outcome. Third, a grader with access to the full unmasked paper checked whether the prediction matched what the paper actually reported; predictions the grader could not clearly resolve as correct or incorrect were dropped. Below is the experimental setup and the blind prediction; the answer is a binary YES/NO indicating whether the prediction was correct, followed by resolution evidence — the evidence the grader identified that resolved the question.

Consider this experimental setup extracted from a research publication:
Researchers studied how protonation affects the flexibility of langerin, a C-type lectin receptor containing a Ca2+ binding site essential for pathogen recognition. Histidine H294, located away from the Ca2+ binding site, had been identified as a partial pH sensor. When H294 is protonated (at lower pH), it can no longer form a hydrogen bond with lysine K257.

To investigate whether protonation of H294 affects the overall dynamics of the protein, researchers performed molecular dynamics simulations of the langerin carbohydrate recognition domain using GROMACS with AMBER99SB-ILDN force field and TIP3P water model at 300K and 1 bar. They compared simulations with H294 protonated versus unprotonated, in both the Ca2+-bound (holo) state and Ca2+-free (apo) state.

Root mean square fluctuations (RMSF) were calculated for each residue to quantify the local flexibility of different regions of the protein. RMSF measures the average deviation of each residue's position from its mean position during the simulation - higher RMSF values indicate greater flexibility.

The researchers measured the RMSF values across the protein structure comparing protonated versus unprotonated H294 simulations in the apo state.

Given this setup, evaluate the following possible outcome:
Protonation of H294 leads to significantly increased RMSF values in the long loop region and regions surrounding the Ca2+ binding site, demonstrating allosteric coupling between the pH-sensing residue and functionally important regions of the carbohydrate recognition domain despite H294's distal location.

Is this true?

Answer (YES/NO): NO